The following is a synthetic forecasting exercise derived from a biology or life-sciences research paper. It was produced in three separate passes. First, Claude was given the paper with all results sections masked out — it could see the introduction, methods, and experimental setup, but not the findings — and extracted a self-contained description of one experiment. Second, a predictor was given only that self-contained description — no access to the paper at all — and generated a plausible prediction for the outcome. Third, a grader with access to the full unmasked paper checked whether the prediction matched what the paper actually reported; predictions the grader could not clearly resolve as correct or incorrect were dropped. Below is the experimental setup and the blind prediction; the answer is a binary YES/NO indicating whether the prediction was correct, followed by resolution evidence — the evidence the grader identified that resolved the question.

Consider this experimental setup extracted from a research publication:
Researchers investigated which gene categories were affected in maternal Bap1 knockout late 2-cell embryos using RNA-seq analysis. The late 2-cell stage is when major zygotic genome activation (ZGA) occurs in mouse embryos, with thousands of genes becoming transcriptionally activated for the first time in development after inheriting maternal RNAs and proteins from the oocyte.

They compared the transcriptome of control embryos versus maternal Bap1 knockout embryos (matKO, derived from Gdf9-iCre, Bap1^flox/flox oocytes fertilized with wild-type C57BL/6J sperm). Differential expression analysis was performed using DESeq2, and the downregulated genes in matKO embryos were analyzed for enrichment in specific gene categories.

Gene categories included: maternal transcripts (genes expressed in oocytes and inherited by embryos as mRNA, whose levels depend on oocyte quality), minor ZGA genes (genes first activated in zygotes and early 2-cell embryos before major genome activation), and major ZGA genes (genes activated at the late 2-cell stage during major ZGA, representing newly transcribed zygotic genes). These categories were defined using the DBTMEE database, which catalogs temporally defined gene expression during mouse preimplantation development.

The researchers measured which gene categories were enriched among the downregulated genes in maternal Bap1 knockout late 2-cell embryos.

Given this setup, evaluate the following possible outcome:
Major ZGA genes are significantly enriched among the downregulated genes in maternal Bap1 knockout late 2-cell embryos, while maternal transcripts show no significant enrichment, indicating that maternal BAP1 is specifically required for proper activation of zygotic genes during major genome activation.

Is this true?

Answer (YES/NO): NO